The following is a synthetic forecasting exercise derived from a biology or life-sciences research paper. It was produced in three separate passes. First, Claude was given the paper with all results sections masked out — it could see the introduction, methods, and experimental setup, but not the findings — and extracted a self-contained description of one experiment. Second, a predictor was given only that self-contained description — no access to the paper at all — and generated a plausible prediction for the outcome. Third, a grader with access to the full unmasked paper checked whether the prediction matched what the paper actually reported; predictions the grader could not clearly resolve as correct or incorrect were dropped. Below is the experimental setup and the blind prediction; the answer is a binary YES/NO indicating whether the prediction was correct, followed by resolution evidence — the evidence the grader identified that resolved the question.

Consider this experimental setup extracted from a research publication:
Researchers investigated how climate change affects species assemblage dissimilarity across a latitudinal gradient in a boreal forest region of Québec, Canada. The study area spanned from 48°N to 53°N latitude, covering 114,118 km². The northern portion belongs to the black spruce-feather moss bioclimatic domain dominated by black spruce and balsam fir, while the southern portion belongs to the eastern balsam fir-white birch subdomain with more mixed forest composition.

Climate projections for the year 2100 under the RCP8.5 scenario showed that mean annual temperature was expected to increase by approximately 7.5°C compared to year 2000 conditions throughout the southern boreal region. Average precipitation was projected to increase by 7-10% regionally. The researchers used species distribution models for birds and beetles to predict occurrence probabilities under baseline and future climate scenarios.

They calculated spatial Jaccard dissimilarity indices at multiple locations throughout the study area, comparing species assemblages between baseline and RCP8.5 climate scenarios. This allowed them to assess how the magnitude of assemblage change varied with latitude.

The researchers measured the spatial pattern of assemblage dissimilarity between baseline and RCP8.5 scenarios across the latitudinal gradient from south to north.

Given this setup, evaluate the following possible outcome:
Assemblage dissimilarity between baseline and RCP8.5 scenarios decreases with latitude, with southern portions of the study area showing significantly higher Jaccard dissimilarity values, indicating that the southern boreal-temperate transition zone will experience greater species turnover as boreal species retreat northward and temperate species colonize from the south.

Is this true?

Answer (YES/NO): NO